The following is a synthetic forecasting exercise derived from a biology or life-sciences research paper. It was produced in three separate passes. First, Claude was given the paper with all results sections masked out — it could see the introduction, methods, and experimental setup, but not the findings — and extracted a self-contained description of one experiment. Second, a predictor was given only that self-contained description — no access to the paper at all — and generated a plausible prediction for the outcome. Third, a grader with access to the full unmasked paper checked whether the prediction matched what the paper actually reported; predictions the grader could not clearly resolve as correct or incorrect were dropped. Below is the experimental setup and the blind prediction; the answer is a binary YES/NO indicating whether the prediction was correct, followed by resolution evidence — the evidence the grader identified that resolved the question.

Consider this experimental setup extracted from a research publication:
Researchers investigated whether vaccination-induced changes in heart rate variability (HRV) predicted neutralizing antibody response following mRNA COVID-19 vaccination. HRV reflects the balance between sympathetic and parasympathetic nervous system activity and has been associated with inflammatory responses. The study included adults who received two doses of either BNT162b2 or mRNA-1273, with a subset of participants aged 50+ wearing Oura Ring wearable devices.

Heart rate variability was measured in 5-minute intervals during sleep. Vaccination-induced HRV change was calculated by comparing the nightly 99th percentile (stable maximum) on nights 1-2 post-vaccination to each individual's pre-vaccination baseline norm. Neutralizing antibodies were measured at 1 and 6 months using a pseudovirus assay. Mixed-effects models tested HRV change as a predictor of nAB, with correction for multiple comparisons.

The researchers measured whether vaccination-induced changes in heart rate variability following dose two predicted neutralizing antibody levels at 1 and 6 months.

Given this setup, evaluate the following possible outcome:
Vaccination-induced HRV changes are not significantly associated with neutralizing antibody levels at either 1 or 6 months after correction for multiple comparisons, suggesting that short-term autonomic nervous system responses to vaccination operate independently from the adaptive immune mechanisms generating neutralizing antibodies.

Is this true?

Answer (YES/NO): YES